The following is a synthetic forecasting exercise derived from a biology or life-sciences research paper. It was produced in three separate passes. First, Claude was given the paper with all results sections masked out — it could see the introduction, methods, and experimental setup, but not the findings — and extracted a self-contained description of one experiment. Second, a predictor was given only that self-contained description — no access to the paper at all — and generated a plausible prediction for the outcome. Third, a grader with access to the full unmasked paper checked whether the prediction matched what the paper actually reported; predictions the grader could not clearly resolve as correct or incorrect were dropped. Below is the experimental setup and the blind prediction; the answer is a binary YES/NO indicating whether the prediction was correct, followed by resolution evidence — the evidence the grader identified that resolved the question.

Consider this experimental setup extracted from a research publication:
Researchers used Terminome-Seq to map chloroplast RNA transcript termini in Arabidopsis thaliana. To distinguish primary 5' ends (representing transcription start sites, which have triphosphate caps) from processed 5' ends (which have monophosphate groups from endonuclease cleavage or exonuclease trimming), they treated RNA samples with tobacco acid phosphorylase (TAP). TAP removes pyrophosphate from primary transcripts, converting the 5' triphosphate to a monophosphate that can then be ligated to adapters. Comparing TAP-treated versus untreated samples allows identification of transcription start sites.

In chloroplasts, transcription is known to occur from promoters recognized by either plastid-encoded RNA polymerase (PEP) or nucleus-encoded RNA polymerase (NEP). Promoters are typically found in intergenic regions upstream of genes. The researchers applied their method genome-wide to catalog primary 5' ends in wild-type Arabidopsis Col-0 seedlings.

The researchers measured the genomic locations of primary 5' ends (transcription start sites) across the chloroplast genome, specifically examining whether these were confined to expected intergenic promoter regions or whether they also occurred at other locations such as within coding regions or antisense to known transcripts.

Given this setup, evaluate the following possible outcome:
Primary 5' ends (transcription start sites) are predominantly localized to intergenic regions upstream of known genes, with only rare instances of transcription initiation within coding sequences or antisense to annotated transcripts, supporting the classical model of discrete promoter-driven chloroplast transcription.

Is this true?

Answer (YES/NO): NO